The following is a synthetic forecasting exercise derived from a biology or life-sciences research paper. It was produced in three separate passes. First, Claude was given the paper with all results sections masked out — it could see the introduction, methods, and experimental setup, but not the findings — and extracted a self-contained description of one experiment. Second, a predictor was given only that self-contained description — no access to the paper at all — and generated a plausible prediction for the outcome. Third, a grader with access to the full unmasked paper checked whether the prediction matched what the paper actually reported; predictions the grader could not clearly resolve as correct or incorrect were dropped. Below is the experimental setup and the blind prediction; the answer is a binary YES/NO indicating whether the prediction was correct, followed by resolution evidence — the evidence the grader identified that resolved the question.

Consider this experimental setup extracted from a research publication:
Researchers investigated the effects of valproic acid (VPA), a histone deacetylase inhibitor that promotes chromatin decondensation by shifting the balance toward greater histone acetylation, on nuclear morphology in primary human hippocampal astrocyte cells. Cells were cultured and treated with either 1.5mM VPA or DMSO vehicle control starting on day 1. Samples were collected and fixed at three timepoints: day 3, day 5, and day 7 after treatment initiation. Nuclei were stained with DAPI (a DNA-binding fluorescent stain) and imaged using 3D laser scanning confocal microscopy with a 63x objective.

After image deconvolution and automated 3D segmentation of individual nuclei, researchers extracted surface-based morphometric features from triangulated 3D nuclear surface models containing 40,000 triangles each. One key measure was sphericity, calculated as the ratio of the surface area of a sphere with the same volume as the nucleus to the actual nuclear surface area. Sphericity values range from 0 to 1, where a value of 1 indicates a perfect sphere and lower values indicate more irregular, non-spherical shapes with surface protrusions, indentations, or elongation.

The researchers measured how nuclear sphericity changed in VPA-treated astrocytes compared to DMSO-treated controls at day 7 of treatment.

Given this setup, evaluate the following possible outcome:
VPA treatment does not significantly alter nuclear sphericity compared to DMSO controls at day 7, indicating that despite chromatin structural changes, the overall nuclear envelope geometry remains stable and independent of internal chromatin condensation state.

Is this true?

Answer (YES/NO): NO